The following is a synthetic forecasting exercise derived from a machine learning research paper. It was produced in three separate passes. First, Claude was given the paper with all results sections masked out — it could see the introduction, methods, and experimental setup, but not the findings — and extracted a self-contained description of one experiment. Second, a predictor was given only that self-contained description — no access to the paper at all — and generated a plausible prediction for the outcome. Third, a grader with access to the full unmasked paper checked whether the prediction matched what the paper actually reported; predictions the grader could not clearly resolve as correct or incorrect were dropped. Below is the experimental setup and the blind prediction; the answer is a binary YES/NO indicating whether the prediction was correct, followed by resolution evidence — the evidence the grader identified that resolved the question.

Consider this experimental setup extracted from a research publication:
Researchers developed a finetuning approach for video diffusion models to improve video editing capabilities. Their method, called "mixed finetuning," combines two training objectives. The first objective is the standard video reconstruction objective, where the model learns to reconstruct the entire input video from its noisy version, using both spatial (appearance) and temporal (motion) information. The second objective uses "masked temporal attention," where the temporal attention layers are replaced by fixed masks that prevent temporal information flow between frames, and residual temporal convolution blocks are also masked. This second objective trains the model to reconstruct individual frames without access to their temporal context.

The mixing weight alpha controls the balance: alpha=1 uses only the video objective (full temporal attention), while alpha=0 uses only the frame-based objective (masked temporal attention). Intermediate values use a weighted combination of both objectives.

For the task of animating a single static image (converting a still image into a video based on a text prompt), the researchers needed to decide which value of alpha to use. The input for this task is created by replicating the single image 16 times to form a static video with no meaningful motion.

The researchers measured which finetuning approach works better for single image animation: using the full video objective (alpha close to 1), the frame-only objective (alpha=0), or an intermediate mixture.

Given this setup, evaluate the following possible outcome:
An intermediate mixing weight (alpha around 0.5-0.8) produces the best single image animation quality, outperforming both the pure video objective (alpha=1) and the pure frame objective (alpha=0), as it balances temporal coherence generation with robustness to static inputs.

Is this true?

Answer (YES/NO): NO